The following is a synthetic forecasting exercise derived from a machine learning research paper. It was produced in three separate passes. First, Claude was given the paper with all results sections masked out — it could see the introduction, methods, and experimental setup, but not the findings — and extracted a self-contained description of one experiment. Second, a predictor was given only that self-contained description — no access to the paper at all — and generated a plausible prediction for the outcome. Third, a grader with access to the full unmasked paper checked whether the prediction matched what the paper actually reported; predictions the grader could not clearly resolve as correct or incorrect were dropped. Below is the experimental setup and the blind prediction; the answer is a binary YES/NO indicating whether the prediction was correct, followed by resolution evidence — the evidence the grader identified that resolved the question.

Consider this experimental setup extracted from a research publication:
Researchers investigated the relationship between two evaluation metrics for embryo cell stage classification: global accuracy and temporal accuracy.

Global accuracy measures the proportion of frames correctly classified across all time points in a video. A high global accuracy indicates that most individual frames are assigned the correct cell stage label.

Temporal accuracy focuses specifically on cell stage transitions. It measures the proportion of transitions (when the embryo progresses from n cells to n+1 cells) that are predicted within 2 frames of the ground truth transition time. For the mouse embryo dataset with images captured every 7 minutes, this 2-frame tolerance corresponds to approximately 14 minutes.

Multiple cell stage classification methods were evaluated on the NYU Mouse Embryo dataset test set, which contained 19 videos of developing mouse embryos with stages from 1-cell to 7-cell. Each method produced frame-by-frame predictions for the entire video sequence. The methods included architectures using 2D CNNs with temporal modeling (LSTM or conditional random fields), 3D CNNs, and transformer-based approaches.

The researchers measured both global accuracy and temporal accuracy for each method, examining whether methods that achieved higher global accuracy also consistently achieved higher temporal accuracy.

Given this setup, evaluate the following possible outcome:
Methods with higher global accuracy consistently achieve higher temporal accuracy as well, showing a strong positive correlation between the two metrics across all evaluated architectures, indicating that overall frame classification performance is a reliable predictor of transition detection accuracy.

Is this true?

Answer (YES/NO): NO